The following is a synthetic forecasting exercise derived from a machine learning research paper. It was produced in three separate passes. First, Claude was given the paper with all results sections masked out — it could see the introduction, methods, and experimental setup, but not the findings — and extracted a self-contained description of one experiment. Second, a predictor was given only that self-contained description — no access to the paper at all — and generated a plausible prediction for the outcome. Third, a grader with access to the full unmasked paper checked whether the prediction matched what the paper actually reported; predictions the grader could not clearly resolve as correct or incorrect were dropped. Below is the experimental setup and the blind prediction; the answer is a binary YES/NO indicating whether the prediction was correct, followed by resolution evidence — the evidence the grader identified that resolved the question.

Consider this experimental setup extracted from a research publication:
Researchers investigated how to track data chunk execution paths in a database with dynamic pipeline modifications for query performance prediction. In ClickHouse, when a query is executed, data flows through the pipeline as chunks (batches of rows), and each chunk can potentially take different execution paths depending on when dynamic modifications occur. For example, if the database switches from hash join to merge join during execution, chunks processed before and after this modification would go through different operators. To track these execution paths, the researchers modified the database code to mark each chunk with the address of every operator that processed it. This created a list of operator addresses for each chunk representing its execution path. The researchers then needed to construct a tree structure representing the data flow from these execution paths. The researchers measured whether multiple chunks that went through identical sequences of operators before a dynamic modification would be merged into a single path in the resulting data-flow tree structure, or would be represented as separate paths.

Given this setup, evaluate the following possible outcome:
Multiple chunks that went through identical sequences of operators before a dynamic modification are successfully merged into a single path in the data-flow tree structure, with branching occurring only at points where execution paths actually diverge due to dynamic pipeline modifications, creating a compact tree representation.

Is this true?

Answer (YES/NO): YES